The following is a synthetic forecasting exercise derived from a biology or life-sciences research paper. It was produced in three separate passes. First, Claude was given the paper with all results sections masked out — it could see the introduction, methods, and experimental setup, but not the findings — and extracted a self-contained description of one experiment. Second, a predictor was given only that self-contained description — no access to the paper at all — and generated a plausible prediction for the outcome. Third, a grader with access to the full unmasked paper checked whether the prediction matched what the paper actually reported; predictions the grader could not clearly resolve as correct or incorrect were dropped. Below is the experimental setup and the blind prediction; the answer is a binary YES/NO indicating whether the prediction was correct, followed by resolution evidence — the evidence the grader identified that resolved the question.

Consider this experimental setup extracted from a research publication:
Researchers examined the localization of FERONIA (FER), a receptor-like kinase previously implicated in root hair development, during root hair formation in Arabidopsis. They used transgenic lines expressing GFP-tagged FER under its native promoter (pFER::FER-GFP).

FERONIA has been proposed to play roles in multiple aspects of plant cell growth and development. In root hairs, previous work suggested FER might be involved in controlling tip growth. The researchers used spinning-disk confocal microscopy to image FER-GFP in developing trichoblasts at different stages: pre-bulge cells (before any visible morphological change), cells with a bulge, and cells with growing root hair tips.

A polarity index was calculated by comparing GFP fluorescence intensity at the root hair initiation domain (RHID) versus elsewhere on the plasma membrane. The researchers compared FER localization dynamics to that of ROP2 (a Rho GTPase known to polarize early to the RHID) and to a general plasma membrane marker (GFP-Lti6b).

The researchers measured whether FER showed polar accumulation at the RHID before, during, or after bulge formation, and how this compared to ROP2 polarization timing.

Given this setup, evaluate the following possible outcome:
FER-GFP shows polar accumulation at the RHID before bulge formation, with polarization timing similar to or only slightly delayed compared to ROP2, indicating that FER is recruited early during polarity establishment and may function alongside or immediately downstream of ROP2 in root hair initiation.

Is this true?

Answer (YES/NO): NO